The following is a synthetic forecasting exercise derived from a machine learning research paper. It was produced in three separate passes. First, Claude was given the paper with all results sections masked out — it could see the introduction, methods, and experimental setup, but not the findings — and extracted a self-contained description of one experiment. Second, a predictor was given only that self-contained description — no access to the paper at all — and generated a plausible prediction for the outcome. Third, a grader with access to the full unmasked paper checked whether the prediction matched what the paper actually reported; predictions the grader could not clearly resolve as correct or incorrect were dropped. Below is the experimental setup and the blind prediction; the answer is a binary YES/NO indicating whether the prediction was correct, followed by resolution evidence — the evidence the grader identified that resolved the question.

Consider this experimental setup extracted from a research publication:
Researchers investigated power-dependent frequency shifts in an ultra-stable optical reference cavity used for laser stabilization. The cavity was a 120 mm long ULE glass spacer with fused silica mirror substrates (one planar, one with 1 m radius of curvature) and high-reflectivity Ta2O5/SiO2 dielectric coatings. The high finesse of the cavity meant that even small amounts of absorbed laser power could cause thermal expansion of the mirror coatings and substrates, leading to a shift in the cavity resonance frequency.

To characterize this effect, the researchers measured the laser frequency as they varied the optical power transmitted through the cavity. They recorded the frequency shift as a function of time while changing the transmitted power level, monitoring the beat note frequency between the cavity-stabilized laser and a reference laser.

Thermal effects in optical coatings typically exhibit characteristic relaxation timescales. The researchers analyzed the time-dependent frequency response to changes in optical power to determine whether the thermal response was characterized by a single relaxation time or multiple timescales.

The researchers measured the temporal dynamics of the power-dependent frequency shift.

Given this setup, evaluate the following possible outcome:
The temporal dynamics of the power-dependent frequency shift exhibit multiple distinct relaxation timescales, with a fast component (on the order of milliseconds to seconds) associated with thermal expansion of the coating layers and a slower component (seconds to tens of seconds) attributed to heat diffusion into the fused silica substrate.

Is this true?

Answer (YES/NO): YES